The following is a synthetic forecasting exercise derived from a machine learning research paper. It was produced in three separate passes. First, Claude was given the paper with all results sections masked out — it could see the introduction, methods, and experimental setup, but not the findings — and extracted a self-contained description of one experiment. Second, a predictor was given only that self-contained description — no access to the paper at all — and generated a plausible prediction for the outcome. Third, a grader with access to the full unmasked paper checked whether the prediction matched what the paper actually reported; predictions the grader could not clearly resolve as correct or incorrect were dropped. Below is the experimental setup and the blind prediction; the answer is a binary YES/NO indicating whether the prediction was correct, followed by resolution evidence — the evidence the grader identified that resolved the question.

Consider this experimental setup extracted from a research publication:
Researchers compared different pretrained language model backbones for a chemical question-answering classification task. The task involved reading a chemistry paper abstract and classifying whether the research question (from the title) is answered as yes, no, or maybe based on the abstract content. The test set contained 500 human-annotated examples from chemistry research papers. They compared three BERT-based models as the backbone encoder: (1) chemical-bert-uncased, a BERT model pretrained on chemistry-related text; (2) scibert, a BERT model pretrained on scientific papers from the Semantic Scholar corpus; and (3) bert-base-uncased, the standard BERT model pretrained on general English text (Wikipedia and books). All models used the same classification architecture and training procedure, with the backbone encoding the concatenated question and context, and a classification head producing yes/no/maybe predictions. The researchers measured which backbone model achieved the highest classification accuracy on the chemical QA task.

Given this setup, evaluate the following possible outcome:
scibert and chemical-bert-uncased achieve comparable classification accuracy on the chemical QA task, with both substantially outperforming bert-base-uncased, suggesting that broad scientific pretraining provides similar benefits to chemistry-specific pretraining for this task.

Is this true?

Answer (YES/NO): NO